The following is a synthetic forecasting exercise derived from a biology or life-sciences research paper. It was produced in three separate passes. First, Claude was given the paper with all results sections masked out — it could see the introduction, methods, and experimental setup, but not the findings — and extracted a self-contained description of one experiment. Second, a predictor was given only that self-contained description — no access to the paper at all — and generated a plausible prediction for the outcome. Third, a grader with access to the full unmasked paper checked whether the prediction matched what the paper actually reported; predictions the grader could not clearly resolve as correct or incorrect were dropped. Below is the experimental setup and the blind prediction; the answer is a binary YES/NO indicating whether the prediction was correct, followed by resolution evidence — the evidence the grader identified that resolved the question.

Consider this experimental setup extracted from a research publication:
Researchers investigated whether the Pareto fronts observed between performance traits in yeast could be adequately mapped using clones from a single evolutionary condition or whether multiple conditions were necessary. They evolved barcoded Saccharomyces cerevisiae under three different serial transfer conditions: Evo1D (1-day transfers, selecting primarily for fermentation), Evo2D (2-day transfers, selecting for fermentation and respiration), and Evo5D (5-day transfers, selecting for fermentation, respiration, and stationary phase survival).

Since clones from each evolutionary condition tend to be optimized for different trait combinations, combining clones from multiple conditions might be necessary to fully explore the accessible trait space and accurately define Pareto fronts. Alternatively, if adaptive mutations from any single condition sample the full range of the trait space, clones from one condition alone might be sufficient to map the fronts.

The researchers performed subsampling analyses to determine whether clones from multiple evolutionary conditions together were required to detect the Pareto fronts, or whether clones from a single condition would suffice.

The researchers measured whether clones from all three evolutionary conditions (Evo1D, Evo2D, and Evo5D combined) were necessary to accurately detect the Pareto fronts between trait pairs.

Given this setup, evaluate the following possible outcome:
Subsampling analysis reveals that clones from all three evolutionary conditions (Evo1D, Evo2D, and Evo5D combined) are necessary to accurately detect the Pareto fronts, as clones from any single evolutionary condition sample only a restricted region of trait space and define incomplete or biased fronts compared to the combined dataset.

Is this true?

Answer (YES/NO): YES